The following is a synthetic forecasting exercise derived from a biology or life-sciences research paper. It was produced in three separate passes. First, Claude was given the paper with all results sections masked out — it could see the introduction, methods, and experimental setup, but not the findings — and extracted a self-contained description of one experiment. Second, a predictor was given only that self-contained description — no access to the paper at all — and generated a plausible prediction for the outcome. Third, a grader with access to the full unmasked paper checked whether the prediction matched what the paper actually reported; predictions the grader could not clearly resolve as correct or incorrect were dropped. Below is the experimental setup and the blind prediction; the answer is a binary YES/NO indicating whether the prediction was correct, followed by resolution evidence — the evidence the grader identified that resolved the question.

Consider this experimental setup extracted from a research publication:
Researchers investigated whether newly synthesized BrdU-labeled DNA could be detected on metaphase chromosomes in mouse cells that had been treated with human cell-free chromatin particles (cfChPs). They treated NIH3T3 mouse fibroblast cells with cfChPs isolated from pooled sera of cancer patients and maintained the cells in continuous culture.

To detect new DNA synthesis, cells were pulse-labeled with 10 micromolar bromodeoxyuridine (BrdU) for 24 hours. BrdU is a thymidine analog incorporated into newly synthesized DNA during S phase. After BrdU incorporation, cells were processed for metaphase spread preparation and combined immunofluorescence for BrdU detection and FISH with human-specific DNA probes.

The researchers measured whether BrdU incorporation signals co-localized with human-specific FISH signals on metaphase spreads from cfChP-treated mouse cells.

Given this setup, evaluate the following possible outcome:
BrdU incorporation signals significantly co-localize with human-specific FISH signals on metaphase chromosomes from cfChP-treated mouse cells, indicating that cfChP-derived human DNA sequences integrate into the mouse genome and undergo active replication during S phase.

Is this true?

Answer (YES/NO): NO